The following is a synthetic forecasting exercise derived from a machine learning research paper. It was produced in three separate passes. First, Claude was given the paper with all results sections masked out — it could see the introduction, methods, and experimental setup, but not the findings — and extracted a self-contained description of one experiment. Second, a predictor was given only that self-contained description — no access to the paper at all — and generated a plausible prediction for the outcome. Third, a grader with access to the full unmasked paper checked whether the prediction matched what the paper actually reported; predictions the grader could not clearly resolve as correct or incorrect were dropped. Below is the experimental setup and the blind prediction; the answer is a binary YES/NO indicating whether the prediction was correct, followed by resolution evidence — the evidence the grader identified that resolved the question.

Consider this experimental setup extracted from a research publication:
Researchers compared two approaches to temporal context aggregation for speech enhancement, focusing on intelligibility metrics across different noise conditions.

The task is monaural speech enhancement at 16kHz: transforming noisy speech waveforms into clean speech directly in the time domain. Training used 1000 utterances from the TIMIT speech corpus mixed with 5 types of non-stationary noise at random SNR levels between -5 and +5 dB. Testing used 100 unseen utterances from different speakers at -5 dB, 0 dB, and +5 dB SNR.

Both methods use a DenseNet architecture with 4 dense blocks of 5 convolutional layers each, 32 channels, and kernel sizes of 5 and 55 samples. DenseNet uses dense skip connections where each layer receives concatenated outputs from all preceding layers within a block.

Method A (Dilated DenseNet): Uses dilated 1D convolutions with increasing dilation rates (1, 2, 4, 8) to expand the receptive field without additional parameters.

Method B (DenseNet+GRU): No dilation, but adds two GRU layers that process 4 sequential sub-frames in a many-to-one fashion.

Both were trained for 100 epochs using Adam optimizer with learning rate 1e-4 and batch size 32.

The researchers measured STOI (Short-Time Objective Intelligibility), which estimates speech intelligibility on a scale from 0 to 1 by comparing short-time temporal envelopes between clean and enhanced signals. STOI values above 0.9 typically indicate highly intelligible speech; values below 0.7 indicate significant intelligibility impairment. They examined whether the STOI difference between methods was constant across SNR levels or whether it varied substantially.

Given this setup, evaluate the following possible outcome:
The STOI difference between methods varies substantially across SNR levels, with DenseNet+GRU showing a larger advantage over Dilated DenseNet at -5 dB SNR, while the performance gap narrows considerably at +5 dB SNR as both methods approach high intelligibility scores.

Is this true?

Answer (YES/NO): NO